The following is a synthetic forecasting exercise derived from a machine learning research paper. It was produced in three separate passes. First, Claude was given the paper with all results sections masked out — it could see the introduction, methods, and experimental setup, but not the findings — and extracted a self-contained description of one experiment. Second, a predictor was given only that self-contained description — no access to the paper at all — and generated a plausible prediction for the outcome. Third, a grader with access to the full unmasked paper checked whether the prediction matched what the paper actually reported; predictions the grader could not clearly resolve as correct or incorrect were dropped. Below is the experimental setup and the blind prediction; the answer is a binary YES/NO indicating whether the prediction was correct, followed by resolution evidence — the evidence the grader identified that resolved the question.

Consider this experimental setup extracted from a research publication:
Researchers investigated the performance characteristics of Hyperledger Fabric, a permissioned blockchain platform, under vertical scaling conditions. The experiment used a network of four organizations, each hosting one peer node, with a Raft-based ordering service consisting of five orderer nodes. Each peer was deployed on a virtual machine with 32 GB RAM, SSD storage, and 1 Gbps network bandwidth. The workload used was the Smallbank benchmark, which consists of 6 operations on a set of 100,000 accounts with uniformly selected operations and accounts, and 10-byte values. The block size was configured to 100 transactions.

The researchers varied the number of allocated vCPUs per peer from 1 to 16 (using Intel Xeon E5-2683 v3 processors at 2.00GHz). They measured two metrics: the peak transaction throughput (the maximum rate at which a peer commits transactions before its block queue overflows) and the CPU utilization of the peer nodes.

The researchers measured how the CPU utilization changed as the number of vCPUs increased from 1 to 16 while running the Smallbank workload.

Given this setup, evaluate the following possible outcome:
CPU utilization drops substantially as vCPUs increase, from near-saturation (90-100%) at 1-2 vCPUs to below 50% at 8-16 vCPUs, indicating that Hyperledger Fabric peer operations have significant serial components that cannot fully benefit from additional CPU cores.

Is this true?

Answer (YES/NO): YES